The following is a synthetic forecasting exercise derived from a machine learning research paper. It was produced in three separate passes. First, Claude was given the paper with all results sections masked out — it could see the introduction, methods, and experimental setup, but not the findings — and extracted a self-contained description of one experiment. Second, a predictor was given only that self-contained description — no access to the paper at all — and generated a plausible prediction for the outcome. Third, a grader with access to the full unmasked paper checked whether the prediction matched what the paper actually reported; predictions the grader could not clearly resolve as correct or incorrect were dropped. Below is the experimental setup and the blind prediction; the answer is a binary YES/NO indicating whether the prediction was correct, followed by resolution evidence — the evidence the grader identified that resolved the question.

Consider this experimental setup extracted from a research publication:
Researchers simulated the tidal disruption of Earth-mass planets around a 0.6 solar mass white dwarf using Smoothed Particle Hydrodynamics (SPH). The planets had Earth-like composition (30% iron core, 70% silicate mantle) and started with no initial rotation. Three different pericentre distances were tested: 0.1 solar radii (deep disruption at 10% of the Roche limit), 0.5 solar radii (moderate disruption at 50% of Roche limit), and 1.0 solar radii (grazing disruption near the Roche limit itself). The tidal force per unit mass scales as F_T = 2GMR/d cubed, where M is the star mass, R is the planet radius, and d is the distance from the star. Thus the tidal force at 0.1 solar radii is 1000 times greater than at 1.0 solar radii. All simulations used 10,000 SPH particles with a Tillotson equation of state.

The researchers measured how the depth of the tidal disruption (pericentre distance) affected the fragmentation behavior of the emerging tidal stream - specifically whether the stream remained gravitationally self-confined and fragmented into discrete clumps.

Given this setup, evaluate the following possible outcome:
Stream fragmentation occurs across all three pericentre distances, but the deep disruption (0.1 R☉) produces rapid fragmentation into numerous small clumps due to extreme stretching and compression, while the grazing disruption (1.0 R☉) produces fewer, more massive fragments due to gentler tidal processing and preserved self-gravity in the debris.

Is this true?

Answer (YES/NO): NO